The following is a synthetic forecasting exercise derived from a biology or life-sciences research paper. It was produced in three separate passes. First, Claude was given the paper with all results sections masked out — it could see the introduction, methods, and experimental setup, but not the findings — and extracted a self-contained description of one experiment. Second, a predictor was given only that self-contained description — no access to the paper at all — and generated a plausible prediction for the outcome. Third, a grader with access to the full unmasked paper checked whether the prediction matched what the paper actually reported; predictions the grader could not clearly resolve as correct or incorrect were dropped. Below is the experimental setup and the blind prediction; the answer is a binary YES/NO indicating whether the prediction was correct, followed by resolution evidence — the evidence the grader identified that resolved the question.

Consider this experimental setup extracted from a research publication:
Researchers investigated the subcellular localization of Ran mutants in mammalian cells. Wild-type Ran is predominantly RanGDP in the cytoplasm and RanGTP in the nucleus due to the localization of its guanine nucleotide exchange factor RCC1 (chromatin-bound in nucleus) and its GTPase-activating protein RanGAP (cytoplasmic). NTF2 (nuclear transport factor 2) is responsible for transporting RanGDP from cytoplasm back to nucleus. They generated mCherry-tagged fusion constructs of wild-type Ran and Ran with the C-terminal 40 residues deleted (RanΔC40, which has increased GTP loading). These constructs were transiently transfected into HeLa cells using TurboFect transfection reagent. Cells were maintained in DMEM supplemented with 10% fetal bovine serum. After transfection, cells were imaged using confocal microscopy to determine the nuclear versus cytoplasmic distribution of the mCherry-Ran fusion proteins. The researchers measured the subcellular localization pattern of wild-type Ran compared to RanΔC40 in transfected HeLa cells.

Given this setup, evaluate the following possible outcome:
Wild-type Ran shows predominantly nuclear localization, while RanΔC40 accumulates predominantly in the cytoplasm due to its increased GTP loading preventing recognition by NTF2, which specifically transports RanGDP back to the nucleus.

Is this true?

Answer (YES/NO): NO